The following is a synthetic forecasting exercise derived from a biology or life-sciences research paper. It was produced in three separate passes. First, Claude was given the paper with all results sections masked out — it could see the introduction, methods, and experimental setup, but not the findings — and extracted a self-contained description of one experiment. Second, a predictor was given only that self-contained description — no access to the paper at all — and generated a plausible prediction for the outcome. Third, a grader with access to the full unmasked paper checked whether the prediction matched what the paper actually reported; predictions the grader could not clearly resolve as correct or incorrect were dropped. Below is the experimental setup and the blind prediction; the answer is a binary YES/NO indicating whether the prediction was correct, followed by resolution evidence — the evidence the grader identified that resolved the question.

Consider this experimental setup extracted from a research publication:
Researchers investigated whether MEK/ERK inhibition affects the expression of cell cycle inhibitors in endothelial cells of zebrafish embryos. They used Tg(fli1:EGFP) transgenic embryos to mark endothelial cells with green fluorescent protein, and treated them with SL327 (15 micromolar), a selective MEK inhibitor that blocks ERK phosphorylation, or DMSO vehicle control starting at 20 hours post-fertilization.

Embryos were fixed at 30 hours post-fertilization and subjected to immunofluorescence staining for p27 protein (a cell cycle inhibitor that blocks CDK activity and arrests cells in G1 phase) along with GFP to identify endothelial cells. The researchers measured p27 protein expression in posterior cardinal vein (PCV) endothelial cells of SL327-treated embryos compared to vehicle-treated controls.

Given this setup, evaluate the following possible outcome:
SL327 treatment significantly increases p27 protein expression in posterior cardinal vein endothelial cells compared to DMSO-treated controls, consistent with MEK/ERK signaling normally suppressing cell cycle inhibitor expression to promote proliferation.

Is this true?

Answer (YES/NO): NO